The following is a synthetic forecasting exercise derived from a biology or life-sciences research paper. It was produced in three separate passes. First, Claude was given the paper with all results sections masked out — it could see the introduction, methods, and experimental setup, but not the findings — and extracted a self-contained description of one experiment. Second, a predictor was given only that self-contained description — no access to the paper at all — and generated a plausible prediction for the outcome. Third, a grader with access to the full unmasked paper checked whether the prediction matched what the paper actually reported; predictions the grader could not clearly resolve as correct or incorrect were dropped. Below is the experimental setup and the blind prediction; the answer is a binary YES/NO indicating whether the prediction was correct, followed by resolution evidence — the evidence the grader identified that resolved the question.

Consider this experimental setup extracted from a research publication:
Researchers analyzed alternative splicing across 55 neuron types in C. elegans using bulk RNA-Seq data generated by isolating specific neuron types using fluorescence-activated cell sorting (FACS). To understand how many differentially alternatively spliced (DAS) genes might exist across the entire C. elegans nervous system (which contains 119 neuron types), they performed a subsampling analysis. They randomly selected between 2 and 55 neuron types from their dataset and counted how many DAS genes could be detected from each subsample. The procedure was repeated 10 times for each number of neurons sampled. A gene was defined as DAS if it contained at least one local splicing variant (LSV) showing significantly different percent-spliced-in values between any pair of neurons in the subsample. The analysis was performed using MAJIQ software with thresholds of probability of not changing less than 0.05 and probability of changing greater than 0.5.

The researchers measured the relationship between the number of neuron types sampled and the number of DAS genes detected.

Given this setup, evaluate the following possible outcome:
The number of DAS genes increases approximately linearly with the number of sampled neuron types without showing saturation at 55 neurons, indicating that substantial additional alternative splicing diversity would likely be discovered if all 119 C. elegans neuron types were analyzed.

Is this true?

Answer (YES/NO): NO